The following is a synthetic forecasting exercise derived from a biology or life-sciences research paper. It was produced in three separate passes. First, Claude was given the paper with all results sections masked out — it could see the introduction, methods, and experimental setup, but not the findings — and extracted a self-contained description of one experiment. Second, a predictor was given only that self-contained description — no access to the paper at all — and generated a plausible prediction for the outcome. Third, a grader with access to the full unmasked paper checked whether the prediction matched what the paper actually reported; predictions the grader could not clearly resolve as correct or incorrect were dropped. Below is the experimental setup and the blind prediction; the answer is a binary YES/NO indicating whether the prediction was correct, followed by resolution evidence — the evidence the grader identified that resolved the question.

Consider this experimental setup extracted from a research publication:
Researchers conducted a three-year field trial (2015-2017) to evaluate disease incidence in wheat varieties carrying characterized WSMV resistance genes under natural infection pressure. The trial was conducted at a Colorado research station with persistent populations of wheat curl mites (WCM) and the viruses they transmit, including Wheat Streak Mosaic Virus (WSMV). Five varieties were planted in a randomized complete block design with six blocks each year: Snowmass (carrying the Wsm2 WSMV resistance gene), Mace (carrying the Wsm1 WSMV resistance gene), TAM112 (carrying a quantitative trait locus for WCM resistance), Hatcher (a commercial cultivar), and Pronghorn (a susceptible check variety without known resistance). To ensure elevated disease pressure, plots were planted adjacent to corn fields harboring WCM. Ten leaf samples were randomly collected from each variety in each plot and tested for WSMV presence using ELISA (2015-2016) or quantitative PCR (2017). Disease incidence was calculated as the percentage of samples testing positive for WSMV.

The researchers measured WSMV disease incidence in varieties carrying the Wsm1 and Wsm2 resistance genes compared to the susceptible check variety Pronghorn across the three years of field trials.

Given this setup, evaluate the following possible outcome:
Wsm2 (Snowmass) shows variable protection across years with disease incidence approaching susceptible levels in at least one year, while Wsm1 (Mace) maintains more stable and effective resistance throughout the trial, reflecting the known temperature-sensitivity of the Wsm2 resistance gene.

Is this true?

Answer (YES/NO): NO